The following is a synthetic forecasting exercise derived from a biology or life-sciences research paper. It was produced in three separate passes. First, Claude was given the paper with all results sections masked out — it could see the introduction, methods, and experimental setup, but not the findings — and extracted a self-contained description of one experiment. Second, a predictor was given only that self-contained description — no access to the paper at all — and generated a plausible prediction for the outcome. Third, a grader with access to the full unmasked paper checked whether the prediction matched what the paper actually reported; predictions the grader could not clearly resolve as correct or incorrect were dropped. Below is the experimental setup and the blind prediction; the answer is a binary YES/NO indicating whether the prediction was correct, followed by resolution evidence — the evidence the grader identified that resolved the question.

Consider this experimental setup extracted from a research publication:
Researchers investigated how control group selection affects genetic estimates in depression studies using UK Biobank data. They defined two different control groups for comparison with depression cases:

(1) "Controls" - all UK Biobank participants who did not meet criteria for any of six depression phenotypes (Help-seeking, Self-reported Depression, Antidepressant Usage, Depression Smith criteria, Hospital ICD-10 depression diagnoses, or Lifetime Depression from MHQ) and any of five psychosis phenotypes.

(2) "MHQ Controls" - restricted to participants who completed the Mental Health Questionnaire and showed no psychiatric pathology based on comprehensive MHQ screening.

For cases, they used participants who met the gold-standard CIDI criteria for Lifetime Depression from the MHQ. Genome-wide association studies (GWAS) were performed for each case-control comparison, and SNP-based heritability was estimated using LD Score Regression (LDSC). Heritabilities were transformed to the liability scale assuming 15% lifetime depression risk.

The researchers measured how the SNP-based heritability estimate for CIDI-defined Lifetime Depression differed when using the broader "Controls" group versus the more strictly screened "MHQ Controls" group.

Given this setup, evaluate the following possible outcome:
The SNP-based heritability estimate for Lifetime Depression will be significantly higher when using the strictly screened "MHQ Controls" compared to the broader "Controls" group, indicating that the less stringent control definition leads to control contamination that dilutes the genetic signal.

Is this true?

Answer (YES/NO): NO